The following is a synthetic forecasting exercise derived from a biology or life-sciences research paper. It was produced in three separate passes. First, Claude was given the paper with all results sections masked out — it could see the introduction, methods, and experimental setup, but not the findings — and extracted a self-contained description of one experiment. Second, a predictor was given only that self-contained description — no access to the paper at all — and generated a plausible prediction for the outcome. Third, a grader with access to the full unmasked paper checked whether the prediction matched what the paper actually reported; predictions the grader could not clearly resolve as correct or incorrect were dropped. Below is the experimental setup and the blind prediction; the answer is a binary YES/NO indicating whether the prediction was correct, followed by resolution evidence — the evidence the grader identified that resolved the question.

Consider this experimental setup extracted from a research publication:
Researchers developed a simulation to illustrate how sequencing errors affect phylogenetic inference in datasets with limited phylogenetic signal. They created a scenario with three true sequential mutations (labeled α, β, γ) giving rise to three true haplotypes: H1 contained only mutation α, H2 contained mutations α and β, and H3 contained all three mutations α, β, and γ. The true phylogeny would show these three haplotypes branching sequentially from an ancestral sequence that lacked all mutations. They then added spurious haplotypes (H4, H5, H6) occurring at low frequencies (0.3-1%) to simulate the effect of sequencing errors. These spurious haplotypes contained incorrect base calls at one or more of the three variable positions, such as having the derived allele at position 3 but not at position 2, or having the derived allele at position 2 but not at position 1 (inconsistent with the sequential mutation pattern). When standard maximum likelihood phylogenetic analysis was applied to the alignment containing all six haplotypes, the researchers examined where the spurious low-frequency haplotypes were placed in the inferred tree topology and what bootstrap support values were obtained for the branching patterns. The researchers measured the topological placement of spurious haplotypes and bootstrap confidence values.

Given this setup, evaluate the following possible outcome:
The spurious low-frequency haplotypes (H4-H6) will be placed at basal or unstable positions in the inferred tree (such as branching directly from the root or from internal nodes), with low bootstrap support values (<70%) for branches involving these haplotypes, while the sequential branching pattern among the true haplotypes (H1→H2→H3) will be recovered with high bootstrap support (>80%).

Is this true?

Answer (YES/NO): NO